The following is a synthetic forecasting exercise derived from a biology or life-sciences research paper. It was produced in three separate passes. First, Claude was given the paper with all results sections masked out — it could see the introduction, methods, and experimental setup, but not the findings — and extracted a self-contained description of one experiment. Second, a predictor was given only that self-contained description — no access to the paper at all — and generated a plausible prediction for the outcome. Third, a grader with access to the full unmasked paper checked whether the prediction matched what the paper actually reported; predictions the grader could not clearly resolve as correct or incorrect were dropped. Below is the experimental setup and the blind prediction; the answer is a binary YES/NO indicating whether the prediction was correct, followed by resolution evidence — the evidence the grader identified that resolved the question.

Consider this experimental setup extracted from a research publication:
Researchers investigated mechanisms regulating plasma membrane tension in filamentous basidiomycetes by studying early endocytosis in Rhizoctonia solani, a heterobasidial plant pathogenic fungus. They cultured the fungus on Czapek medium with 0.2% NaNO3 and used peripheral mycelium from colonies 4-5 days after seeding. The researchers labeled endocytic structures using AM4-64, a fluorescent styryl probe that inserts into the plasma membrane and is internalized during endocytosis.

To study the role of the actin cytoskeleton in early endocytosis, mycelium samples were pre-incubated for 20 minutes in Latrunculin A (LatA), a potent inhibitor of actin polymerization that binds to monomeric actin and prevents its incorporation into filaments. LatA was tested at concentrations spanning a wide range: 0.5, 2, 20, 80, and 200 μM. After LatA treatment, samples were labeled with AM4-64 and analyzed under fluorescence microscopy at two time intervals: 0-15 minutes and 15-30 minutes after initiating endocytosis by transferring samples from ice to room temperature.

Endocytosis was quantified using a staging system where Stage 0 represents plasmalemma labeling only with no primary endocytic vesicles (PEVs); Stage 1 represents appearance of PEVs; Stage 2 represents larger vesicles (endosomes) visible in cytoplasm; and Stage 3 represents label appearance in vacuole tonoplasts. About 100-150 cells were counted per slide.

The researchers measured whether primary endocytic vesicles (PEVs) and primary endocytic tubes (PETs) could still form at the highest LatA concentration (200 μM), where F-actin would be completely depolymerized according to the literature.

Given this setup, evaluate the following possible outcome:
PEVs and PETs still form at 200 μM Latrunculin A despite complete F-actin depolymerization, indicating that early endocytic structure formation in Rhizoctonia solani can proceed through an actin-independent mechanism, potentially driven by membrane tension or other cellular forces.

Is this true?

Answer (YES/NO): YES